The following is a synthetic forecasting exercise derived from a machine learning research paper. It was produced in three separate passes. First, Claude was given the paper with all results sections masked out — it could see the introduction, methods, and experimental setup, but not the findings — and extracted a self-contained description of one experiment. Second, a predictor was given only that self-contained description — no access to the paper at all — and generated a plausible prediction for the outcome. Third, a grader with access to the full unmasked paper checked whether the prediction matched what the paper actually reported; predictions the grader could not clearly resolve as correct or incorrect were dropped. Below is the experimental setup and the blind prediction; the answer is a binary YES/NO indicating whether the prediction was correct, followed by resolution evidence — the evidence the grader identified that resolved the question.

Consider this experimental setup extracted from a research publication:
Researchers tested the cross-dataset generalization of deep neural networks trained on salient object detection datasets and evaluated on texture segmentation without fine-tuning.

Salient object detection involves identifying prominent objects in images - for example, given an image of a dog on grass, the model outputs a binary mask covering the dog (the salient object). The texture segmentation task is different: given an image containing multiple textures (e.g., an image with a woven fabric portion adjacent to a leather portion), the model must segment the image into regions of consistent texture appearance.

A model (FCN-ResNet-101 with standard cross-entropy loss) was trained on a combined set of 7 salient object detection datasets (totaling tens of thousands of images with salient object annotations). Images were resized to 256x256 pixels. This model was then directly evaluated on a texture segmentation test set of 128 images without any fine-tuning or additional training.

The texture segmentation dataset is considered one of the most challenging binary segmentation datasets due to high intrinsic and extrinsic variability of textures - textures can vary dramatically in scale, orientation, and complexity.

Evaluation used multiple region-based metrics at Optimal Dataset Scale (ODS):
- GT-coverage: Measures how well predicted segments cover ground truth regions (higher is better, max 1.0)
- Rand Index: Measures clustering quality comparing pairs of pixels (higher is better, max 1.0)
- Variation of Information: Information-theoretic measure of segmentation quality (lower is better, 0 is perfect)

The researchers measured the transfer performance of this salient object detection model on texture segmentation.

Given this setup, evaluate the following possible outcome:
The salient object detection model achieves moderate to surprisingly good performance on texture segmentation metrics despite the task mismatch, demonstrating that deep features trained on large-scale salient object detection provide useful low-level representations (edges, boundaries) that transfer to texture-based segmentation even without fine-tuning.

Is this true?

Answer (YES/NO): NO